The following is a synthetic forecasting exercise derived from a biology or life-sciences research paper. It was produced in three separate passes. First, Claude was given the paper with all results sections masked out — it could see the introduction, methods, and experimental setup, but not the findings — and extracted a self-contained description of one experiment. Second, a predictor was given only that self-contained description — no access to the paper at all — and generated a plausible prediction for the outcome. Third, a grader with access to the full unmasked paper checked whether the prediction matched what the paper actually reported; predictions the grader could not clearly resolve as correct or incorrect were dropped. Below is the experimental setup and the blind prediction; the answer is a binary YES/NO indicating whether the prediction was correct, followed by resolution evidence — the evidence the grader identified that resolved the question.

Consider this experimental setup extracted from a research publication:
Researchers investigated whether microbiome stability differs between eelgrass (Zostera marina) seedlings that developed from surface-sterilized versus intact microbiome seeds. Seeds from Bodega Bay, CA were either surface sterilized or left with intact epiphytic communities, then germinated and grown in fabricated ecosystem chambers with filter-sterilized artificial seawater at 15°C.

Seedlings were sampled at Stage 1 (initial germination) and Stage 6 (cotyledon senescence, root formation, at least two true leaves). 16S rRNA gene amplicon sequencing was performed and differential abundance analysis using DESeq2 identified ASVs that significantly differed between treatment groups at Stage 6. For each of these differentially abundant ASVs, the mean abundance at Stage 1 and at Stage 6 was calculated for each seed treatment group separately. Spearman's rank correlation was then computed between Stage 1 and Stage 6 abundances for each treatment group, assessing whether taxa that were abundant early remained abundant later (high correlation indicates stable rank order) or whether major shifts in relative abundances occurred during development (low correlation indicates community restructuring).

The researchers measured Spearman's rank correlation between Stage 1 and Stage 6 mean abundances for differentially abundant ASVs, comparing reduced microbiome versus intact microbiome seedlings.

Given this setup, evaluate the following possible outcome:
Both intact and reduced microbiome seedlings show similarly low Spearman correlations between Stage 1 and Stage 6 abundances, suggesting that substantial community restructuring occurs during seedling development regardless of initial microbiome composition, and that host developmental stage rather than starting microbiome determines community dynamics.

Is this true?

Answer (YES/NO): NO